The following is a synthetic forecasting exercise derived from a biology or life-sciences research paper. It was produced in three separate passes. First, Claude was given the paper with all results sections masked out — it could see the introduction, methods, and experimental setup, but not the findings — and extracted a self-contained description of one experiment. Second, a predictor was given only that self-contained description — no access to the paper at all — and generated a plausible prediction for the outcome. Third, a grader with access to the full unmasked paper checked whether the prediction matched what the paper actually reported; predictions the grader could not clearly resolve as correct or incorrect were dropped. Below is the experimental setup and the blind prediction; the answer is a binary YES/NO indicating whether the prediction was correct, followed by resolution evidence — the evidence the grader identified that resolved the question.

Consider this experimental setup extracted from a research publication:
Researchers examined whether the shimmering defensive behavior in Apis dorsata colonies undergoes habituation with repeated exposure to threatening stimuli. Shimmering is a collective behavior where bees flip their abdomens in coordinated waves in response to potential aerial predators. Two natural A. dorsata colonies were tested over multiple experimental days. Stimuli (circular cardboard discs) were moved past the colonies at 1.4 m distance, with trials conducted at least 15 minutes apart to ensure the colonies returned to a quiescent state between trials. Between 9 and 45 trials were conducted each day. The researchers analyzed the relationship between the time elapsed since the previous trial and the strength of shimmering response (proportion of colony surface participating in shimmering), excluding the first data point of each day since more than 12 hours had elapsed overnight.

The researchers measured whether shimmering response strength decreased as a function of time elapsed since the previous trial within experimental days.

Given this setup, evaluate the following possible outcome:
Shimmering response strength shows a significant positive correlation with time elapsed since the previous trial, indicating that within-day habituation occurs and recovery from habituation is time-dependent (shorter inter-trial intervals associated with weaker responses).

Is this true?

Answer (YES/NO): NO